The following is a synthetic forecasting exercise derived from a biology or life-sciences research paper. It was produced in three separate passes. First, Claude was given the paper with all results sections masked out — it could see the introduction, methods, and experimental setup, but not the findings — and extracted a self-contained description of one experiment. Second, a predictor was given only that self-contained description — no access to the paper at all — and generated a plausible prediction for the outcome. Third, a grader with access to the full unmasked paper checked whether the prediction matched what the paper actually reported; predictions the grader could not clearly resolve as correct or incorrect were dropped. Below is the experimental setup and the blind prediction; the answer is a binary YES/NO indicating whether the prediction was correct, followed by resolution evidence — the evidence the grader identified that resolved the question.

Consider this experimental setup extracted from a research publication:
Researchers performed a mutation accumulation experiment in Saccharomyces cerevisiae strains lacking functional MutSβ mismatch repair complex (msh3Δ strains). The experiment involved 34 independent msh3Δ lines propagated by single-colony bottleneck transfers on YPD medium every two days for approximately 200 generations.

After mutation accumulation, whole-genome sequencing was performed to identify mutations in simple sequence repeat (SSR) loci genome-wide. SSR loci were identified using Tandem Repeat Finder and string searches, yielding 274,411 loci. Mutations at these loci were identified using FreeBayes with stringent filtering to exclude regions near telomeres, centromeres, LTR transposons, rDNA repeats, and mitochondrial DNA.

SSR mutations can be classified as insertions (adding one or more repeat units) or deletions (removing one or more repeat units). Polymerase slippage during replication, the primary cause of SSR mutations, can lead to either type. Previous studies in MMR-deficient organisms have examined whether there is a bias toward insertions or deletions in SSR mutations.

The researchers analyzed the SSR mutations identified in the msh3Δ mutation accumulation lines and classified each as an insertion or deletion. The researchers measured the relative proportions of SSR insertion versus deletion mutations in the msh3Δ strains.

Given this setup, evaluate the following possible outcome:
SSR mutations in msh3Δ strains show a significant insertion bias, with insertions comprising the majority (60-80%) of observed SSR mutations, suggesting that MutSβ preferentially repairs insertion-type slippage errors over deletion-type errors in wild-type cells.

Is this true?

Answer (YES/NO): NO